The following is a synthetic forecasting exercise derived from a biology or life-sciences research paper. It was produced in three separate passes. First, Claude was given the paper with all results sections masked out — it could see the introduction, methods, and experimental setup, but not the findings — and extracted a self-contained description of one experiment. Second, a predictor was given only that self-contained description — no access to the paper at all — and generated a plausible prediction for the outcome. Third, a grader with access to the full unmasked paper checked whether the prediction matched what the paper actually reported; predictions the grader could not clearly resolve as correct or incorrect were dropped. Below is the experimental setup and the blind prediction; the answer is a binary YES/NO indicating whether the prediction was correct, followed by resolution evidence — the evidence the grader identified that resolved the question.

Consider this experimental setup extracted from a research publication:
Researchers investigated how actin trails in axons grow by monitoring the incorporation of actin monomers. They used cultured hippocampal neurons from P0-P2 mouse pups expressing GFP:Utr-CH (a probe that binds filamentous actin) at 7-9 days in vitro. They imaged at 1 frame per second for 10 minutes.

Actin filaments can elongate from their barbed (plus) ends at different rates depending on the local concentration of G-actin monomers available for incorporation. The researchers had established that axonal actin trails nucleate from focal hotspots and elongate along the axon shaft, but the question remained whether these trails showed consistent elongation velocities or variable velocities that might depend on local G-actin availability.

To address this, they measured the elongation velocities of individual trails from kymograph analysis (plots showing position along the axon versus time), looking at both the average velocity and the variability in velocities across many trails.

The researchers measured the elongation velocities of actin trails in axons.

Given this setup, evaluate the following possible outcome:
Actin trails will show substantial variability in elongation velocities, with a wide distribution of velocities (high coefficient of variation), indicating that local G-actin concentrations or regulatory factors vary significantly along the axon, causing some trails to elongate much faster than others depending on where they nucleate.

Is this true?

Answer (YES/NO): NO